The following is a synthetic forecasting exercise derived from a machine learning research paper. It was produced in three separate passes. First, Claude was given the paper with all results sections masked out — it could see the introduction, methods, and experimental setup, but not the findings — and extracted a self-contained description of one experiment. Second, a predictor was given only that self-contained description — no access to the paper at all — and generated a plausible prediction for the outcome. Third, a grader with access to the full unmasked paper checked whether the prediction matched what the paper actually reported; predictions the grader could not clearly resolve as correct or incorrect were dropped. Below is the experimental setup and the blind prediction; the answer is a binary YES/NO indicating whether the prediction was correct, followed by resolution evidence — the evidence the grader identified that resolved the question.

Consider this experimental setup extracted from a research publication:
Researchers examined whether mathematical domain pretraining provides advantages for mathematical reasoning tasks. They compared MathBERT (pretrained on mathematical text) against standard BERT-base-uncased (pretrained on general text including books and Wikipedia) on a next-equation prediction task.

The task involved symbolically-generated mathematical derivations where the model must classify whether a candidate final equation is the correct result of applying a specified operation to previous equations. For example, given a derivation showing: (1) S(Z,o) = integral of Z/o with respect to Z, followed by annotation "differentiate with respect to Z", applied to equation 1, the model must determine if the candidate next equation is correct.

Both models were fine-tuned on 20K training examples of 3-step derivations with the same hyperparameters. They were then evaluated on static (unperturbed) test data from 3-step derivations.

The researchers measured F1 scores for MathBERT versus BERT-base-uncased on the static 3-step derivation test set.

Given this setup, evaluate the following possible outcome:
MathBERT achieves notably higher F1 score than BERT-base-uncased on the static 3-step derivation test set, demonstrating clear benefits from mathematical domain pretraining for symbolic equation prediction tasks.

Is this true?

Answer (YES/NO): YES